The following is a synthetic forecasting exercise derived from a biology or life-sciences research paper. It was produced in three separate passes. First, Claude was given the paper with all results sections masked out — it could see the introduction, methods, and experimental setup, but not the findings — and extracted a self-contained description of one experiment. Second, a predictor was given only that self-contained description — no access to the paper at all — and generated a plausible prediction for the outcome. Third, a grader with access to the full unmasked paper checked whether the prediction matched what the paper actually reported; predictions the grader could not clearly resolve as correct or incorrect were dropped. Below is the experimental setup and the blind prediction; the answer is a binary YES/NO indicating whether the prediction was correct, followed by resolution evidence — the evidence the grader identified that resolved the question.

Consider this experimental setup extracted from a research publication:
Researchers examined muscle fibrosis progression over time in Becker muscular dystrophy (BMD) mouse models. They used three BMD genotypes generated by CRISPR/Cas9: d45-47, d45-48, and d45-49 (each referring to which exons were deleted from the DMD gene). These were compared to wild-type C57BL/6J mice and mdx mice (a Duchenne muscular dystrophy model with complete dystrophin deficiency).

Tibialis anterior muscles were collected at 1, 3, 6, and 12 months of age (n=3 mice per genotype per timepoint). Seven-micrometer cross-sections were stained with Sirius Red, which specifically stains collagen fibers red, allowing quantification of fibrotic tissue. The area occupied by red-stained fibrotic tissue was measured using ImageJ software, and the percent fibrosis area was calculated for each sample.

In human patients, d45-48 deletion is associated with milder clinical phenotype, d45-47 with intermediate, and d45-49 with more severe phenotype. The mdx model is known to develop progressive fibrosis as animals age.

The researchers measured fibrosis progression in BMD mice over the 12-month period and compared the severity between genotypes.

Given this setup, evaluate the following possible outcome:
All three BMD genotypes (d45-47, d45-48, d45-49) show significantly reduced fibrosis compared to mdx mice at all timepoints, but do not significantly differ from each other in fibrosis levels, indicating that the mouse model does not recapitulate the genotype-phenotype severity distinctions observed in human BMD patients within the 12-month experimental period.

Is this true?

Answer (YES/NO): NO